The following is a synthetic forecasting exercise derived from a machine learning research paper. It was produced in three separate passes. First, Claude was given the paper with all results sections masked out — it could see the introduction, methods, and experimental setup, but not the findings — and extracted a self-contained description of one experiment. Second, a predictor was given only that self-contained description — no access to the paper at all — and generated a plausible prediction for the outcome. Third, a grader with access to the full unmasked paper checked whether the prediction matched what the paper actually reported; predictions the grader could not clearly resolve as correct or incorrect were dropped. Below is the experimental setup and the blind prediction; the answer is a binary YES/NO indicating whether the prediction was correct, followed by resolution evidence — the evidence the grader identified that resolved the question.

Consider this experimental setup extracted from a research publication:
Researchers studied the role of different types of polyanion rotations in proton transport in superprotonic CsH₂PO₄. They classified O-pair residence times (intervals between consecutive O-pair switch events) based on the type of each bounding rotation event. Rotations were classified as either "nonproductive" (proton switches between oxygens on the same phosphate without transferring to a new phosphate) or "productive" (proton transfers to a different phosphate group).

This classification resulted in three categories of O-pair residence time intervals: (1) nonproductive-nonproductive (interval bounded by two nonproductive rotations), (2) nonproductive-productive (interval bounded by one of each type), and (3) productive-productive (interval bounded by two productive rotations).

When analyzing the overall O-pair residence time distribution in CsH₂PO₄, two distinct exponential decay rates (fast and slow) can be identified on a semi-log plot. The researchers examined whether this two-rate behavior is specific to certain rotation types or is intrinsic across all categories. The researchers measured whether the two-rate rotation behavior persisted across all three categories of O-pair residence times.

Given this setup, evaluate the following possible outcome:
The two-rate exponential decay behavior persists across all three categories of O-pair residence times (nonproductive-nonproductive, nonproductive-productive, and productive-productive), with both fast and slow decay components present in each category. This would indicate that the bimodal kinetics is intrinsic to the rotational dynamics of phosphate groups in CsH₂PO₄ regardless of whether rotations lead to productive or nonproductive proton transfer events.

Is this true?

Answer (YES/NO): YES